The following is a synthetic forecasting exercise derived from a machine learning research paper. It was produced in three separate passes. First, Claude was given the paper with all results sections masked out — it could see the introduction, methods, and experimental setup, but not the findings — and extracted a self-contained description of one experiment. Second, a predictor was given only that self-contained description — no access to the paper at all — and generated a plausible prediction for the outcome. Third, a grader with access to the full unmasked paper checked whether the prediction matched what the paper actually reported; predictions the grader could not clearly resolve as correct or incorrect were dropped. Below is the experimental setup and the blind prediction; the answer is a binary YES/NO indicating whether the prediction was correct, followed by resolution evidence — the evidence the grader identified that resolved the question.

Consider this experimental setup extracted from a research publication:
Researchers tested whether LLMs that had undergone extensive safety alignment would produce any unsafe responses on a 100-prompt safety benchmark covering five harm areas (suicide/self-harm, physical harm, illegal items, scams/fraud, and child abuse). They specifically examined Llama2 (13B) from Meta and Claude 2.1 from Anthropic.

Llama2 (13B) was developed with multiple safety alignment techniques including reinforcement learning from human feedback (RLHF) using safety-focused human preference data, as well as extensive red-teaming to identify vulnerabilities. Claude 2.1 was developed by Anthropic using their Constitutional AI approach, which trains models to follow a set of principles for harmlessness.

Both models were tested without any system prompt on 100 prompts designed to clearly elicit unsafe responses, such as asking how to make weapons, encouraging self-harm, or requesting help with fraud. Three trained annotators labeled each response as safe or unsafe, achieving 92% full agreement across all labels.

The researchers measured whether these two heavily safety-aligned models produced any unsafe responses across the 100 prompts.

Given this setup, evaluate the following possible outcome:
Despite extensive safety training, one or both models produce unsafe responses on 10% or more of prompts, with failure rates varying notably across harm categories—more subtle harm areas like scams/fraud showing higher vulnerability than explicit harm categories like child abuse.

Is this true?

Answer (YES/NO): NO